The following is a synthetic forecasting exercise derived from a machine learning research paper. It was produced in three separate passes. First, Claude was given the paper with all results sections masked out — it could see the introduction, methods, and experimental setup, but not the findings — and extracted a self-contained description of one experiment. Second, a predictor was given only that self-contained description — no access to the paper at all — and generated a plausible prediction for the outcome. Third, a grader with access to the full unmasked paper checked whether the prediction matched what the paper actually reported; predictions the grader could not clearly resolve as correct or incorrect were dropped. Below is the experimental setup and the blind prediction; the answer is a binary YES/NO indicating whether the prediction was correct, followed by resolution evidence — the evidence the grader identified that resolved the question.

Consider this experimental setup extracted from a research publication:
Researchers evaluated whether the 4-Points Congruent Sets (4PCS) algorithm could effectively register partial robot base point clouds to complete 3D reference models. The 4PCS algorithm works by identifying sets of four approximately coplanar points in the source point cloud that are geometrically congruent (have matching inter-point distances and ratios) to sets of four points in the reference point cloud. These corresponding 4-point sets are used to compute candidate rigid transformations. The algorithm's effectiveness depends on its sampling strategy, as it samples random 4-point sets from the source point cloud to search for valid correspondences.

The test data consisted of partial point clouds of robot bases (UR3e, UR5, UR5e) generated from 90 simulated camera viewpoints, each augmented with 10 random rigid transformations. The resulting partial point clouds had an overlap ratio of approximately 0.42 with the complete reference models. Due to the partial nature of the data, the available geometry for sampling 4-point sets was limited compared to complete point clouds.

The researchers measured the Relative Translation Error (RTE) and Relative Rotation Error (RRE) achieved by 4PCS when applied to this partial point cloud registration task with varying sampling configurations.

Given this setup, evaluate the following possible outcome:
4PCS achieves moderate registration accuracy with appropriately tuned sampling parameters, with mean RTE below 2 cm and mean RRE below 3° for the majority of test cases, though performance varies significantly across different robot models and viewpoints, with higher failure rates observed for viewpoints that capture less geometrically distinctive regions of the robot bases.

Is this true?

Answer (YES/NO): NO